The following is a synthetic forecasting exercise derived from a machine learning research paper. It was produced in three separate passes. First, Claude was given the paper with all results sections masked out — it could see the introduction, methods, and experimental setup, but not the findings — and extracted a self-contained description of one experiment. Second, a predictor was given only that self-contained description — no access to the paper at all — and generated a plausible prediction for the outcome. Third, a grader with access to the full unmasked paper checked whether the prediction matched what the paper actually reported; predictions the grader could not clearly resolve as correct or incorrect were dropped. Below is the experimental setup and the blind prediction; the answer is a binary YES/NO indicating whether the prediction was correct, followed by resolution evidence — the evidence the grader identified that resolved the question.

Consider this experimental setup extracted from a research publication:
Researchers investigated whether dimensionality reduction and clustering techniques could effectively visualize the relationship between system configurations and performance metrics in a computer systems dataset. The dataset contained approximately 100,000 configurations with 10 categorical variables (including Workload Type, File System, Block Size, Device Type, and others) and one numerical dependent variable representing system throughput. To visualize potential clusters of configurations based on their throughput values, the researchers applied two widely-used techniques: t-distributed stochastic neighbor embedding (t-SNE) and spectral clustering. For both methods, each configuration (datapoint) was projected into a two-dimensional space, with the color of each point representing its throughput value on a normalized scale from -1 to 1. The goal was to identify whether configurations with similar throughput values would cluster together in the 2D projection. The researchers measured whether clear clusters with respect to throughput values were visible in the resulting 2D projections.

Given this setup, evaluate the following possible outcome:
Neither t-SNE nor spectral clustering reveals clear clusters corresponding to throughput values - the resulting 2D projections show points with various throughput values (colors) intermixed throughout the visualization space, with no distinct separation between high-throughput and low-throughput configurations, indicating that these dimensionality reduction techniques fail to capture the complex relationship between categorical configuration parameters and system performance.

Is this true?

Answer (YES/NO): YES